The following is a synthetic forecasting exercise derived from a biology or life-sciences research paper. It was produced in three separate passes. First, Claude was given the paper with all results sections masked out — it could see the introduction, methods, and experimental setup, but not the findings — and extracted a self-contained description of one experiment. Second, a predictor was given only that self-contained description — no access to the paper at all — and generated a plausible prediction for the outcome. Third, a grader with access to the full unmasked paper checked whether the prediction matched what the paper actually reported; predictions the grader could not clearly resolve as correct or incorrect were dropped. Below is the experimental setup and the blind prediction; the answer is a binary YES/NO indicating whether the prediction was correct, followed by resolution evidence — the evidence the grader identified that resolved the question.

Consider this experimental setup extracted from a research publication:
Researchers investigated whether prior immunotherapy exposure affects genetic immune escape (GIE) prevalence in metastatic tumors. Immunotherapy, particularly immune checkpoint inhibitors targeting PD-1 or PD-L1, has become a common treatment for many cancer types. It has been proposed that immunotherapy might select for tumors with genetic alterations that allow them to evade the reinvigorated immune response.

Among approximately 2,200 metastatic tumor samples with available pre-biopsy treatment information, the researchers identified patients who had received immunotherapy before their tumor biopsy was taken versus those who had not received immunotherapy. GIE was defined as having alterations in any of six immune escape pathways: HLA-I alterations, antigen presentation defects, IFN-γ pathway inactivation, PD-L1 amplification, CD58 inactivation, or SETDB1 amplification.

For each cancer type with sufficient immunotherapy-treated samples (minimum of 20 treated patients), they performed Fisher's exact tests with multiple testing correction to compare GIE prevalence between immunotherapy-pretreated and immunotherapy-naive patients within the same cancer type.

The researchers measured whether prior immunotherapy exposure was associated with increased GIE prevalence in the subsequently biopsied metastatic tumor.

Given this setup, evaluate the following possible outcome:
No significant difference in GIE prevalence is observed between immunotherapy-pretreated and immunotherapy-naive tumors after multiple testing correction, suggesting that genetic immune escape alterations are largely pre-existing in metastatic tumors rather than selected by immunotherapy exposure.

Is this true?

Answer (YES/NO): YES